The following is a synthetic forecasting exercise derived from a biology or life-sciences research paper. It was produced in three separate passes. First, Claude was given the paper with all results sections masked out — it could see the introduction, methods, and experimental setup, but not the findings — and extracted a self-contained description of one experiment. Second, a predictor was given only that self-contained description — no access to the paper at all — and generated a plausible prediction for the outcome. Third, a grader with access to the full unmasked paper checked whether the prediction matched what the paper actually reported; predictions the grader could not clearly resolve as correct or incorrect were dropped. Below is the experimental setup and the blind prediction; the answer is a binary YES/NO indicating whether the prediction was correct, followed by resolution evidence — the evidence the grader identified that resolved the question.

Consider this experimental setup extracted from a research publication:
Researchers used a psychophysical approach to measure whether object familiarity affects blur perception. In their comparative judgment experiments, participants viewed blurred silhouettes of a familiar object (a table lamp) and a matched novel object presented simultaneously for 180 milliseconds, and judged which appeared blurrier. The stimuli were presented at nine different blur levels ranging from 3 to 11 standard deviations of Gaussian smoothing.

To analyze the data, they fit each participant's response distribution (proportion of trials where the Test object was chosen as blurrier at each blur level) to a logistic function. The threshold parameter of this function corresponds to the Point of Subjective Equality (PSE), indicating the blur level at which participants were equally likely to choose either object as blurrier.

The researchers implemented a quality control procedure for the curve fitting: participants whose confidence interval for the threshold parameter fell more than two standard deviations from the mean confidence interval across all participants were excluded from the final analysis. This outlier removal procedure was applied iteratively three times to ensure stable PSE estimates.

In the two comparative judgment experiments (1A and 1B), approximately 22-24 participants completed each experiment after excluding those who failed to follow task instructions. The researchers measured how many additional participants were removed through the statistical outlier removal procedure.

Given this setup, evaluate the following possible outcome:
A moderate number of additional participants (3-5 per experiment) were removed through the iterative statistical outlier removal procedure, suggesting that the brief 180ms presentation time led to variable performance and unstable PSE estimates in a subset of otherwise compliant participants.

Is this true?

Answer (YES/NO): NO